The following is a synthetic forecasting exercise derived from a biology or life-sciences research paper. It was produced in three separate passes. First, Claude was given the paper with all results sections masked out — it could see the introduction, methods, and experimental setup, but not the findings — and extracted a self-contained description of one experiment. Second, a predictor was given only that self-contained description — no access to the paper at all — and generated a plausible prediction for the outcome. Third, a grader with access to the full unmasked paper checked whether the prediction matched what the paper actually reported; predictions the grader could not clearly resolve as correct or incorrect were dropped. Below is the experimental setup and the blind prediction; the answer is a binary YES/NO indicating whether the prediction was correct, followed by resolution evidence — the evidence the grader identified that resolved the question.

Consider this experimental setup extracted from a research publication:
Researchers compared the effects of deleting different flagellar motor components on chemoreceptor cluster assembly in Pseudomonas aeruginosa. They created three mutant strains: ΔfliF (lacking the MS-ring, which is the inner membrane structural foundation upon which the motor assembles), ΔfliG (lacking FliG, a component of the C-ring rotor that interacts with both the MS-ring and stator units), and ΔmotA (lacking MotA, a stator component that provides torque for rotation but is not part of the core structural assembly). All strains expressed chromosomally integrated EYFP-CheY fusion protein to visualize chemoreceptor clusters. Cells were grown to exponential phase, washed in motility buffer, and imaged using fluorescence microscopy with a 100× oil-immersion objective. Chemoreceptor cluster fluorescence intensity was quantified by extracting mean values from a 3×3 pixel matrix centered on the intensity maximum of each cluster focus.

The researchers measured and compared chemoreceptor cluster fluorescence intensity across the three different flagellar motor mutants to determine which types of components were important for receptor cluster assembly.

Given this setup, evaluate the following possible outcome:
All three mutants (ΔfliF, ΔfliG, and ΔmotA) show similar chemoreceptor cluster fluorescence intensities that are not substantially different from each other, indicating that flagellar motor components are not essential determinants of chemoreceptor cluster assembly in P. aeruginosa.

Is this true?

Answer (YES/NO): NO